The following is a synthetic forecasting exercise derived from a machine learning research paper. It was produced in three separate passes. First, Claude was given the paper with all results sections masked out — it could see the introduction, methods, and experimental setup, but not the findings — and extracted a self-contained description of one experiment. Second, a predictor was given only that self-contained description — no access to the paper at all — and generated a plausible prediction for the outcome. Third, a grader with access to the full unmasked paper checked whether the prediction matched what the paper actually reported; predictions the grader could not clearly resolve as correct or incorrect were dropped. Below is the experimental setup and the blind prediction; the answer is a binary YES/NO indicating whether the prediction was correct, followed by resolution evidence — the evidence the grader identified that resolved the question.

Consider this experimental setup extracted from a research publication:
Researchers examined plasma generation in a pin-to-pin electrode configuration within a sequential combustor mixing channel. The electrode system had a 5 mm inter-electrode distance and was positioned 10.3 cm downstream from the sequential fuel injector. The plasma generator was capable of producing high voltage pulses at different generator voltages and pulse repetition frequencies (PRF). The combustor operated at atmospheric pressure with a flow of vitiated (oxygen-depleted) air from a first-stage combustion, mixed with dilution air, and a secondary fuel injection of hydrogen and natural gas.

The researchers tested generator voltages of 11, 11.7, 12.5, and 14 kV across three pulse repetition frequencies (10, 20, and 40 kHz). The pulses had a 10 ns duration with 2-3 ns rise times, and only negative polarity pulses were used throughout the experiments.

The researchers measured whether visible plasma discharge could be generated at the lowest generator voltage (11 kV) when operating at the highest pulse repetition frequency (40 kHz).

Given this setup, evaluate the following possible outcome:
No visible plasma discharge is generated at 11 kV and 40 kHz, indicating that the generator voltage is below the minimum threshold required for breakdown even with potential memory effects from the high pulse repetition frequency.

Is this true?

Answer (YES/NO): YES